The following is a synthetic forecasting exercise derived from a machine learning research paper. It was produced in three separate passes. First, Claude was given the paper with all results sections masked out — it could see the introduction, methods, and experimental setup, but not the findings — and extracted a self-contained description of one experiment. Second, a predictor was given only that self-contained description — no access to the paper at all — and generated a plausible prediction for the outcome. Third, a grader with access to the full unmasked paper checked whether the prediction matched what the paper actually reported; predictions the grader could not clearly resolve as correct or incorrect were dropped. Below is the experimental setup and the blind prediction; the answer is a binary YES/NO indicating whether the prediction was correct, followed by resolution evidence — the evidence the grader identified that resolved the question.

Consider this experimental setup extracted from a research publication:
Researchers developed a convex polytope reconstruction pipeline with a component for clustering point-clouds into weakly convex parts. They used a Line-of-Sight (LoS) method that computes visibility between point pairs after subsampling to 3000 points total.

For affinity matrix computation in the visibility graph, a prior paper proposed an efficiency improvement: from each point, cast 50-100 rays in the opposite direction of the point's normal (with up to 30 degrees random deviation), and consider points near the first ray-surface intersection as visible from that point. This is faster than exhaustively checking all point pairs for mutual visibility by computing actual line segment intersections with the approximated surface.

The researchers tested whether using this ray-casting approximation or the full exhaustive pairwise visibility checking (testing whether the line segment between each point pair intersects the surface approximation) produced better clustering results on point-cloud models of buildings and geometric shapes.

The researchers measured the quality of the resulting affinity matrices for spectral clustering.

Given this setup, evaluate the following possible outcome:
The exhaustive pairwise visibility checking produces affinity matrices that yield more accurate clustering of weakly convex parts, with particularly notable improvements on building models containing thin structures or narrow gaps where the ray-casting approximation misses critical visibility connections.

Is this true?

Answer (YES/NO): NO